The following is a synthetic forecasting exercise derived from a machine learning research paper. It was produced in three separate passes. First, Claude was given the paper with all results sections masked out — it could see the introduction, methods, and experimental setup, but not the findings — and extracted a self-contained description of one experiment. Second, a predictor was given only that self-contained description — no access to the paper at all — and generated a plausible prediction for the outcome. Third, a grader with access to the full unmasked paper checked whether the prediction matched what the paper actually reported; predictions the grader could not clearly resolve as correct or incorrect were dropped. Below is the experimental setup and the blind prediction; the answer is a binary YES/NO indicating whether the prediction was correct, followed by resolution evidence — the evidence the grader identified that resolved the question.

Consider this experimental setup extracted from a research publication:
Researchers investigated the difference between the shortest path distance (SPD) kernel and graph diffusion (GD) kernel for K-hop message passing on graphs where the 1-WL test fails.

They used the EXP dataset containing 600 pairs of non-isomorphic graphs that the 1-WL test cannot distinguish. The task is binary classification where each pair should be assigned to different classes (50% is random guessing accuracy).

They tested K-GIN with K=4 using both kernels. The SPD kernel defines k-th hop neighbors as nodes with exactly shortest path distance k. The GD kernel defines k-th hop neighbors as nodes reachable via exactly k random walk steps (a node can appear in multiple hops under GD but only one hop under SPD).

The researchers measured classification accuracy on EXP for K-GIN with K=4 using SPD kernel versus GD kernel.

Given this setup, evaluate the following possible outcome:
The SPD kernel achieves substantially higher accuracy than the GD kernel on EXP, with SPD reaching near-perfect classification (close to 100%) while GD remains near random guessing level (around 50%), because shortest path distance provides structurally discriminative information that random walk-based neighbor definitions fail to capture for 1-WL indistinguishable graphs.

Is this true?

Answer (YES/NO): NO